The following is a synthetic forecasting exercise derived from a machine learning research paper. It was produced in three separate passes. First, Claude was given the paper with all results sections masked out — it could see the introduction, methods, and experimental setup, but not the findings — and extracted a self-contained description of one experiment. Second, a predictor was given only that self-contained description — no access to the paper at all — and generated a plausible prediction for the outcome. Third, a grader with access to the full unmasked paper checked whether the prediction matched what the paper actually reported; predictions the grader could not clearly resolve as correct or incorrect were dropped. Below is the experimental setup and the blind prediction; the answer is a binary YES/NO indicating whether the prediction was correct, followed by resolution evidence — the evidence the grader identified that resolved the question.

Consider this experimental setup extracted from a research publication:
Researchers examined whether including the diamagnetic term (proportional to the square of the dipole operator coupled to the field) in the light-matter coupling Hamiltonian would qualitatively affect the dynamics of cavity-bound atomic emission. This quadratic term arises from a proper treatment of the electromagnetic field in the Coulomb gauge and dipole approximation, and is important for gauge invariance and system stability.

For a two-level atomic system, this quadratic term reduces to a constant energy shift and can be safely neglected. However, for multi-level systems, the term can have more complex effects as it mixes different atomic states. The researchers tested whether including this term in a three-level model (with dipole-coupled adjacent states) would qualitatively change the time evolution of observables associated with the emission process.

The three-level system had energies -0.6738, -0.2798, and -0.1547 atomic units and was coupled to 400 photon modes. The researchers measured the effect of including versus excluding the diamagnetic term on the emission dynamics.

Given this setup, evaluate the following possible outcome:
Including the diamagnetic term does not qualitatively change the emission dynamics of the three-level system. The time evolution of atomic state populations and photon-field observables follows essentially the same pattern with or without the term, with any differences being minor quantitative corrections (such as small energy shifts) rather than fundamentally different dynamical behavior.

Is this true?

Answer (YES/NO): YES